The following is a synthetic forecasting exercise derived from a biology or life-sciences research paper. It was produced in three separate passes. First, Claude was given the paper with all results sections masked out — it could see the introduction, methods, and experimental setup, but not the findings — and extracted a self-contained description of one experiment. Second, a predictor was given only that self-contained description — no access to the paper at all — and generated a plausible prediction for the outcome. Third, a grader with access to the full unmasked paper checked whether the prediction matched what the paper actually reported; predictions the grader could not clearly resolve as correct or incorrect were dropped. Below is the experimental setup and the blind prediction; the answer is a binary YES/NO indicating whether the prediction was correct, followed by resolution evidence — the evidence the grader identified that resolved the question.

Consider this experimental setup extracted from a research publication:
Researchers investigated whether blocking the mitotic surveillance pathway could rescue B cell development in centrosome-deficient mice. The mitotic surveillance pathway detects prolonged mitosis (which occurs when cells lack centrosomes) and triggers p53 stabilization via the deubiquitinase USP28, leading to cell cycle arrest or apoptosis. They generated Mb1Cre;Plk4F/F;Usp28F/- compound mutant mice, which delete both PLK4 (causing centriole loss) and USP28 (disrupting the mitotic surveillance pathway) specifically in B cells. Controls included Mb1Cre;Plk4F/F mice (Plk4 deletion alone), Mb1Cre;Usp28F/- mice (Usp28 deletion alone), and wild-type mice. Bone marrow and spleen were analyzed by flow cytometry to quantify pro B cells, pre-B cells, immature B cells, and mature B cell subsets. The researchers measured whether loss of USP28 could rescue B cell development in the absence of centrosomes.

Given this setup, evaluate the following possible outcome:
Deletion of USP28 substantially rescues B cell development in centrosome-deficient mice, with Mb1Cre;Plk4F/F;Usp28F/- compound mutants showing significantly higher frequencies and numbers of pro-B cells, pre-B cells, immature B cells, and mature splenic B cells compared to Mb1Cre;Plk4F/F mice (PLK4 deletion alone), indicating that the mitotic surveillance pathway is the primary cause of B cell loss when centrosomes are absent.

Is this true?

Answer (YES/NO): YES